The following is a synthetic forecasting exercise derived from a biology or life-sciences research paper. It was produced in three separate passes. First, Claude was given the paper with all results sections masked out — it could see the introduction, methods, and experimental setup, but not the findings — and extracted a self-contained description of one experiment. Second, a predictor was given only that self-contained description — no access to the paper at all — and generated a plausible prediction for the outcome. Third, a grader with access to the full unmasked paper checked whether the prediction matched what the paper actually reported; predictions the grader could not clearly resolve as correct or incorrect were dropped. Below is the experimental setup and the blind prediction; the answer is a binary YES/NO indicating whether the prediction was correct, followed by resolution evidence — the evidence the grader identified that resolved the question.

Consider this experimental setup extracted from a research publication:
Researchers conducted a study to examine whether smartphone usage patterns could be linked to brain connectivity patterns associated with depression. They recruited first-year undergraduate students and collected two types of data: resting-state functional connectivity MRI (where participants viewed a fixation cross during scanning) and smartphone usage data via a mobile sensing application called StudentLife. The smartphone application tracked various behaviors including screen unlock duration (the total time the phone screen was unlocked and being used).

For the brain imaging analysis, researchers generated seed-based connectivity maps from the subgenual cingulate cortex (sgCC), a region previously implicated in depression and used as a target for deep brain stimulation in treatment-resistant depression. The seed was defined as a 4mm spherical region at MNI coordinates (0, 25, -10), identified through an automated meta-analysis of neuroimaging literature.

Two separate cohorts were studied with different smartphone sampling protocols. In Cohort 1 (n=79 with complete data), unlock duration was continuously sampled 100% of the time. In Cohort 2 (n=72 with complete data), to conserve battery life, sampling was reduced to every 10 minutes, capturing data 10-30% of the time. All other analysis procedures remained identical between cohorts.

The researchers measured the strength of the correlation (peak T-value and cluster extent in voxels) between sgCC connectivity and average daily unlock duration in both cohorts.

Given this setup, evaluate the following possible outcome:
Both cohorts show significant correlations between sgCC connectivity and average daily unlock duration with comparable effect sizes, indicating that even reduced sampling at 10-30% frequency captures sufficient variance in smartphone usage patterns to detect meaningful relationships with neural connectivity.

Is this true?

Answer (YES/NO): NO